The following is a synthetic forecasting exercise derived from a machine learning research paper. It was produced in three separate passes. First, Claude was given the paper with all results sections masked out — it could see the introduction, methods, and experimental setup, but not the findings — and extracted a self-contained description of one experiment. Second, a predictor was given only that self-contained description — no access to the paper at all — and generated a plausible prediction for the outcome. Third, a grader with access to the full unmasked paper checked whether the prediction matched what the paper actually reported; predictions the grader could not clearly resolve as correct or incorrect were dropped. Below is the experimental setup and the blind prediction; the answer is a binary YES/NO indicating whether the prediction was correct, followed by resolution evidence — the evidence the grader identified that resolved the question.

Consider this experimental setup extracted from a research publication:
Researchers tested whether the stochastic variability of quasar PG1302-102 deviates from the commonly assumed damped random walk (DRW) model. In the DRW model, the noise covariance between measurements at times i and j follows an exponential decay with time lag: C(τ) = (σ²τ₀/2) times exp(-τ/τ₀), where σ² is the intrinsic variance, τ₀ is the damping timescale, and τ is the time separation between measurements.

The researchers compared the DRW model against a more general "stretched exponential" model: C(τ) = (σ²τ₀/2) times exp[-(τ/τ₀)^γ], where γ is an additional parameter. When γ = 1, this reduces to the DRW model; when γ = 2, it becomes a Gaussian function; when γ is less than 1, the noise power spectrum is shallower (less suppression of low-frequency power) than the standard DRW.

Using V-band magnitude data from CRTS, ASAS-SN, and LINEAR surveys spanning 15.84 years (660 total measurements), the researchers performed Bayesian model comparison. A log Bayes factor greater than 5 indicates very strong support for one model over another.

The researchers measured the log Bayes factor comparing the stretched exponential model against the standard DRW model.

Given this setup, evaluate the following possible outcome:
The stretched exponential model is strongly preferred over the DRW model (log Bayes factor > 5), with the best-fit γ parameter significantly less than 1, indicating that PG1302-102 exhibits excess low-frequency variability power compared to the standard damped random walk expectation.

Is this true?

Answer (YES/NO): YES